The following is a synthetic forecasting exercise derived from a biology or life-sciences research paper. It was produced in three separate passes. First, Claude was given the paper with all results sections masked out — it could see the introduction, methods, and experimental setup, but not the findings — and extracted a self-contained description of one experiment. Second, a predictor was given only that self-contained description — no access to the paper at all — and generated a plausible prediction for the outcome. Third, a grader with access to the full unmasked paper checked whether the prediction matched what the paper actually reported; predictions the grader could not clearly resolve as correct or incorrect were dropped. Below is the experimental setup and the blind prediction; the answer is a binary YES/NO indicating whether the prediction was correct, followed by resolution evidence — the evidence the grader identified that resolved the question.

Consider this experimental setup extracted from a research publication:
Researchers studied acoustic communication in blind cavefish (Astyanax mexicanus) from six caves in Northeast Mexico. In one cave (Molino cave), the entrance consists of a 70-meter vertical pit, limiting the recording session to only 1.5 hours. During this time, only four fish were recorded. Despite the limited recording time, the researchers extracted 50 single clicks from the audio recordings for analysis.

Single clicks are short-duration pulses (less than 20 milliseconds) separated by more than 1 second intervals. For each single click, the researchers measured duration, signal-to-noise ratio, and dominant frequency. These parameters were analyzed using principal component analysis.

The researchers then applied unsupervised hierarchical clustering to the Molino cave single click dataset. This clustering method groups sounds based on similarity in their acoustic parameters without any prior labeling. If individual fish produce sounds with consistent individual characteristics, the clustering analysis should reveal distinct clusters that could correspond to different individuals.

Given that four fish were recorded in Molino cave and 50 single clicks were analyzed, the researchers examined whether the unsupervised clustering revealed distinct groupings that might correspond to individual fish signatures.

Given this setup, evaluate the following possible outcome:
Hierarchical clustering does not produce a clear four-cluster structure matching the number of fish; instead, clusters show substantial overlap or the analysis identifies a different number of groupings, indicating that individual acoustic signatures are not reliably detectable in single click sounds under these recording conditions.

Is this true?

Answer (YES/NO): NO